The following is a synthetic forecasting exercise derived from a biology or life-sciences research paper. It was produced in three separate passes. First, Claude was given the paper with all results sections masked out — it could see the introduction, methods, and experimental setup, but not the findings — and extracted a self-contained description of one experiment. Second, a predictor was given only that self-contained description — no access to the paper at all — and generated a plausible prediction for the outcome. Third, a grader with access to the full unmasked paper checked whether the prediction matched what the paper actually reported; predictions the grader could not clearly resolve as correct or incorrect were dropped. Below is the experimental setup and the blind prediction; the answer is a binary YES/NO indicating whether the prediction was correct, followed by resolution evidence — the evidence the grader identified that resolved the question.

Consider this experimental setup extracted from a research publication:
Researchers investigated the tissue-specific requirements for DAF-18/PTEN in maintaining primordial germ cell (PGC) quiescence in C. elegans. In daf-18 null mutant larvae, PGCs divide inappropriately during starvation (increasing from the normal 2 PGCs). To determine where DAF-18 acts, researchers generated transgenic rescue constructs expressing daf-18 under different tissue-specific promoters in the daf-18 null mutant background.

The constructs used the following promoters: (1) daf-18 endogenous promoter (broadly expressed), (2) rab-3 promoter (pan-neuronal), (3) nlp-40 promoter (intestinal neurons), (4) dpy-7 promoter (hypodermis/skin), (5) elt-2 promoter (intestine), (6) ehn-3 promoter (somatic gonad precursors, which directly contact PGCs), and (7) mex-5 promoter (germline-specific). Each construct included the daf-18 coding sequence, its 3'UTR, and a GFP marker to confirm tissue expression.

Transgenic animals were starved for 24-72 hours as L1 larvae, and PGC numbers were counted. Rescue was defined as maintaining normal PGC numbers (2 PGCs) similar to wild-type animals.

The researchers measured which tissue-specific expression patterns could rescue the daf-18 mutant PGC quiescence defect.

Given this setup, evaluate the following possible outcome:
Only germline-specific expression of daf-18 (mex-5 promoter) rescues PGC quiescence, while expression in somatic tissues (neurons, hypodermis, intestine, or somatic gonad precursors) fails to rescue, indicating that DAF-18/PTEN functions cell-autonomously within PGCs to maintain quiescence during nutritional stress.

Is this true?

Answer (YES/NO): NO